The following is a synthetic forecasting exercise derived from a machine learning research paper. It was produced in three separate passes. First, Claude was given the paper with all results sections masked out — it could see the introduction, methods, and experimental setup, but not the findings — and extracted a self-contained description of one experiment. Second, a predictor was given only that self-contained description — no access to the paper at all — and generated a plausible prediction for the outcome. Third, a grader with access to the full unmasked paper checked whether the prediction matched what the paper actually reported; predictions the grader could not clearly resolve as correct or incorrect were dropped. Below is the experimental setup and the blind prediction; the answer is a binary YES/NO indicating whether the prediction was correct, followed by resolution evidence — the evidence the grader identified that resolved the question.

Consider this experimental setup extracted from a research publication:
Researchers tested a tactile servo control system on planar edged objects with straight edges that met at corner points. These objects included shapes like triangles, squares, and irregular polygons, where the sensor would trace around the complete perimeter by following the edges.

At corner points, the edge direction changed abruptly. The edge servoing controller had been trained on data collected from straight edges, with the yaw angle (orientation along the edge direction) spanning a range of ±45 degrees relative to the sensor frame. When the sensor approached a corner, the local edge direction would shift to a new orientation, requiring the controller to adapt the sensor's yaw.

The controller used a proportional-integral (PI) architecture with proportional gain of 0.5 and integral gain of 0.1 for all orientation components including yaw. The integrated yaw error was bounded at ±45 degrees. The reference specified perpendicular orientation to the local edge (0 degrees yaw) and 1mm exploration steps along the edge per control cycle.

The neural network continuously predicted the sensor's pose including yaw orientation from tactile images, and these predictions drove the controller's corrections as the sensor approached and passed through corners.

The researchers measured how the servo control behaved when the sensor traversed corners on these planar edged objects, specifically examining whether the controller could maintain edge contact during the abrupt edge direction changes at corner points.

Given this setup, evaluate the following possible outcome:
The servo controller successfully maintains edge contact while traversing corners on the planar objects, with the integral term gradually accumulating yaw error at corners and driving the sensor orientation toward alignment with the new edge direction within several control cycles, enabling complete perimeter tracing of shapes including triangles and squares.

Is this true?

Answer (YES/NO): NO